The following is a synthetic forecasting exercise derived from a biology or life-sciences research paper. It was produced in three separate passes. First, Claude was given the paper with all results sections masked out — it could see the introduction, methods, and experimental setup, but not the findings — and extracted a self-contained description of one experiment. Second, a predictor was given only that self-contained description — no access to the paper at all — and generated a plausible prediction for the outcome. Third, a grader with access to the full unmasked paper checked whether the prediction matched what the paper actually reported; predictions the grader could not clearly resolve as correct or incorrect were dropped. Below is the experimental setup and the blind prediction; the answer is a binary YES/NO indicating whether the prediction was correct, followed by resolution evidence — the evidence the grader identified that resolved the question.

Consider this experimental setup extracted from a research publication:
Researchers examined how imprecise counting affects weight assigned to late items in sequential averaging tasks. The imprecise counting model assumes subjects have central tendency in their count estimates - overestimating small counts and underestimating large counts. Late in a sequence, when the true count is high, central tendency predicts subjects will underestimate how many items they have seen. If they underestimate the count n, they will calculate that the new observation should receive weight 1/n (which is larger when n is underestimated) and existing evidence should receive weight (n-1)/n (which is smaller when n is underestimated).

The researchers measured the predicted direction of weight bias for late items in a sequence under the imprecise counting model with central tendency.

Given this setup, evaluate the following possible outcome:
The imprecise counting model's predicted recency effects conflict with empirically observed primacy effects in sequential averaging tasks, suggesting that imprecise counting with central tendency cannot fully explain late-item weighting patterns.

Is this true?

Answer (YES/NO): NO